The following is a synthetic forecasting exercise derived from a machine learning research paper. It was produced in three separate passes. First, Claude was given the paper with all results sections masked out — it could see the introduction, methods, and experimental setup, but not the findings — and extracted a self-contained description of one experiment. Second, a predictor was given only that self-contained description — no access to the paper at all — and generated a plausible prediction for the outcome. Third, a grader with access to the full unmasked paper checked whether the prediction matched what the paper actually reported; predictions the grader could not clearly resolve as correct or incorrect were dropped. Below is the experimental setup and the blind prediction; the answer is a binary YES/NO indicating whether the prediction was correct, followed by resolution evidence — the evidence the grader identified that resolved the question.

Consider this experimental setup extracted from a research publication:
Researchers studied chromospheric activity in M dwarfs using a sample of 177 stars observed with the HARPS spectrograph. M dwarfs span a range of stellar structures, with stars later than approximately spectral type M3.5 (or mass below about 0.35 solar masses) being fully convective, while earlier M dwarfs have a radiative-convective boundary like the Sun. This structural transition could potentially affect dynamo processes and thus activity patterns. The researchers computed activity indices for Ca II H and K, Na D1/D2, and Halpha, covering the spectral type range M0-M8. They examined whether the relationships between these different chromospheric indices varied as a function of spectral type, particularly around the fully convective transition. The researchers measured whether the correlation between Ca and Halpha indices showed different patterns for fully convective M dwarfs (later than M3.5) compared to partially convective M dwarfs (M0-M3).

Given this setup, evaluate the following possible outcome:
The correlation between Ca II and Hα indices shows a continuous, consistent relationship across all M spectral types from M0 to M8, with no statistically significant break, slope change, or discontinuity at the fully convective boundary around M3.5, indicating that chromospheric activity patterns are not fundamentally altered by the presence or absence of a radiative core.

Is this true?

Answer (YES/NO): NO